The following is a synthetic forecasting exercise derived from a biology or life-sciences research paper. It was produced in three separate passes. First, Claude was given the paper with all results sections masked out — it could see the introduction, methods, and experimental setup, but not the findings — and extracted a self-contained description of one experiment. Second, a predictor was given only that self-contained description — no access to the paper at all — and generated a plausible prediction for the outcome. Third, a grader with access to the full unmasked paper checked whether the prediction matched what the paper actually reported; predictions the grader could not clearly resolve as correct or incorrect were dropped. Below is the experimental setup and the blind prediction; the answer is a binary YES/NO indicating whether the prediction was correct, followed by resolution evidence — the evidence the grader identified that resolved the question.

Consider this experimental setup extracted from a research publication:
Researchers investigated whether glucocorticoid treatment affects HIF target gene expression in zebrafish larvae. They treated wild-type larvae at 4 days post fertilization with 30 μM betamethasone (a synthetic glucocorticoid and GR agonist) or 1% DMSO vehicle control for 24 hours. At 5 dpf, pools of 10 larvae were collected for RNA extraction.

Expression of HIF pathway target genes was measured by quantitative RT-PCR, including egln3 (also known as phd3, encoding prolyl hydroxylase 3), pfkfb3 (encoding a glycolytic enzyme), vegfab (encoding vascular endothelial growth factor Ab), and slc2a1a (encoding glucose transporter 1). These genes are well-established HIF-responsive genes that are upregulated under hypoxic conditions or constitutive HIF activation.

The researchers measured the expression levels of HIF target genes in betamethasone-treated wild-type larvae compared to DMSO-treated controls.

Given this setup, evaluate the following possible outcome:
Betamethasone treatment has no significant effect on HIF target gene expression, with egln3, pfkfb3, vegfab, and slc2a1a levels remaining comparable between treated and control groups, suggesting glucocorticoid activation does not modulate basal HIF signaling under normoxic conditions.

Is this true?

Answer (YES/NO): NO